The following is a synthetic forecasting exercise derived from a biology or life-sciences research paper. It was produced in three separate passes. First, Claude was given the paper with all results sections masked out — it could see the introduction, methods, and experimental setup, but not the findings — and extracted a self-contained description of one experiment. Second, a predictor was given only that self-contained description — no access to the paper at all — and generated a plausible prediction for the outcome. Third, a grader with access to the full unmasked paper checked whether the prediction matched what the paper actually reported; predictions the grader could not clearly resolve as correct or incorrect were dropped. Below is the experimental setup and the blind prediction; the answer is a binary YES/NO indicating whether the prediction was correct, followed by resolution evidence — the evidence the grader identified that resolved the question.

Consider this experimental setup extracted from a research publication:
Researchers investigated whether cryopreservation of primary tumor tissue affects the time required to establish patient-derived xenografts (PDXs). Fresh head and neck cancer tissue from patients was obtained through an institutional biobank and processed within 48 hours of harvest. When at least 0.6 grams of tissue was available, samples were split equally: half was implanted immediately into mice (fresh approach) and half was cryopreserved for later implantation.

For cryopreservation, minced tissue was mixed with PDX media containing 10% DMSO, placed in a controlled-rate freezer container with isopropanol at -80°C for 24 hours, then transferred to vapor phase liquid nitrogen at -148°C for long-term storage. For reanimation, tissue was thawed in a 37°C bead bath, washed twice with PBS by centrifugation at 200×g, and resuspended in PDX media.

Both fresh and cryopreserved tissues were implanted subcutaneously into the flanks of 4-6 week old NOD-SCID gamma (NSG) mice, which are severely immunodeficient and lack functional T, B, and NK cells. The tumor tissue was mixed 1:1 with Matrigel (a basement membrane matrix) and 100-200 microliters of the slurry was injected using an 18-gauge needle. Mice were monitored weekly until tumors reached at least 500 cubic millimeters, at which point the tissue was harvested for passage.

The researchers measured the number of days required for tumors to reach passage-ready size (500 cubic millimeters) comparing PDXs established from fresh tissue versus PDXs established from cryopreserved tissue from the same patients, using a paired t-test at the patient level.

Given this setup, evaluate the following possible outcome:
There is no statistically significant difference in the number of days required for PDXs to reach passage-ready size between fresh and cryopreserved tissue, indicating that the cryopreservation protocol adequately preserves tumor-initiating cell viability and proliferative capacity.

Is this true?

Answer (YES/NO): YES